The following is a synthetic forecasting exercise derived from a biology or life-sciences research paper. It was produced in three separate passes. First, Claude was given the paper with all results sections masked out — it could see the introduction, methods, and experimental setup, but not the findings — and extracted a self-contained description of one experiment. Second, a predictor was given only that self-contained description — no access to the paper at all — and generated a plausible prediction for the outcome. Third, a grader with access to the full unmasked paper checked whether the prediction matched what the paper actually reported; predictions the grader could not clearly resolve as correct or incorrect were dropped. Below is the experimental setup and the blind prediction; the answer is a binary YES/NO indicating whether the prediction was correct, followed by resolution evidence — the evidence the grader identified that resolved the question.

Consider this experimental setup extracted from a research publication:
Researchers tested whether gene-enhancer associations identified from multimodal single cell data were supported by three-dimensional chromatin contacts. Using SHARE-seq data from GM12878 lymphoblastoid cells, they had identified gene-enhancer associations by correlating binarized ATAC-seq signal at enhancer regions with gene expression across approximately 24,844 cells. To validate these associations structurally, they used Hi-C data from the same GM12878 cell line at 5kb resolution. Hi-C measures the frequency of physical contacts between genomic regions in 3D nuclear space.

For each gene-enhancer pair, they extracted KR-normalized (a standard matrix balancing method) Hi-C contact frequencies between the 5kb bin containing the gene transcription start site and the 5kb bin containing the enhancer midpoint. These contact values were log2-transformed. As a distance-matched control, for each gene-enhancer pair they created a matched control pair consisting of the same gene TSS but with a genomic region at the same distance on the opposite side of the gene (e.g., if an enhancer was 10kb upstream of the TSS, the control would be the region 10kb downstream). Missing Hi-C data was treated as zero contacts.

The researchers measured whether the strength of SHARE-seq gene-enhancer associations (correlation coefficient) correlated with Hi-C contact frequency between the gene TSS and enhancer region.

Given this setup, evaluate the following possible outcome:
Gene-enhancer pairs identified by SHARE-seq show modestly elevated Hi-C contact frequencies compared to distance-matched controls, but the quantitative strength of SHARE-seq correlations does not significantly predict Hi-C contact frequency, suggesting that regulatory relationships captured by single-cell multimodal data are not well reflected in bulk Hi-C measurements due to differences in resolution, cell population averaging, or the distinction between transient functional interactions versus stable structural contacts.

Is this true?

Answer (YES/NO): NO